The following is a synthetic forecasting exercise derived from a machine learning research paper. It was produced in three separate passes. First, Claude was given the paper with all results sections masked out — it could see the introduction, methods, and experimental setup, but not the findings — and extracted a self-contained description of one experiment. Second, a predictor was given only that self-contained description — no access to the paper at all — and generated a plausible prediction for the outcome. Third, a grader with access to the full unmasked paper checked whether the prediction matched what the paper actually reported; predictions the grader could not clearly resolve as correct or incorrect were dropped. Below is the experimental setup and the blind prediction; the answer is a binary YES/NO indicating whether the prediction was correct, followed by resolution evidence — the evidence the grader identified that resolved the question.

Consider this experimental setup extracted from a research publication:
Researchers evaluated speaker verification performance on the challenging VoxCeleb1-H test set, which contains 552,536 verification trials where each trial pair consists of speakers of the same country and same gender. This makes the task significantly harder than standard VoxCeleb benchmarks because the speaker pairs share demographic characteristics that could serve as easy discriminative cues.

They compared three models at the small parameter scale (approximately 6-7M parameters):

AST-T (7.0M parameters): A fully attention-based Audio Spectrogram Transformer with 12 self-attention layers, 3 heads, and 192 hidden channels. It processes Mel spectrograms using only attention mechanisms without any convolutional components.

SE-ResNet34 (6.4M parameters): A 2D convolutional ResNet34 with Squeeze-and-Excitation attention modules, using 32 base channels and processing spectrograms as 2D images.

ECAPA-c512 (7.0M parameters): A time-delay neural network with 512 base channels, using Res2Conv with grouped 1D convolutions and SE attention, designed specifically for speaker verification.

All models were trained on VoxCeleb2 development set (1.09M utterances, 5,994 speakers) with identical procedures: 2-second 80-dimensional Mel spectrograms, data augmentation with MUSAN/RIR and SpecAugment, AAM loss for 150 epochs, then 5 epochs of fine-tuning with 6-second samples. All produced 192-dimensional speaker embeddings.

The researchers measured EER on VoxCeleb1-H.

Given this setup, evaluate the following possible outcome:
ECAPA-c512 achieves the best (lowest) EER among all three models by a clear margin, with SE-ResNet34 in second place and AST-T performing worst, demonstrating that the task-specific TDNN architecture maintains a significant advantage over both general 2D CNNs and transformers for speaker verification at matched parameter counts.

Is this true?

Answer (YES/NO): YES